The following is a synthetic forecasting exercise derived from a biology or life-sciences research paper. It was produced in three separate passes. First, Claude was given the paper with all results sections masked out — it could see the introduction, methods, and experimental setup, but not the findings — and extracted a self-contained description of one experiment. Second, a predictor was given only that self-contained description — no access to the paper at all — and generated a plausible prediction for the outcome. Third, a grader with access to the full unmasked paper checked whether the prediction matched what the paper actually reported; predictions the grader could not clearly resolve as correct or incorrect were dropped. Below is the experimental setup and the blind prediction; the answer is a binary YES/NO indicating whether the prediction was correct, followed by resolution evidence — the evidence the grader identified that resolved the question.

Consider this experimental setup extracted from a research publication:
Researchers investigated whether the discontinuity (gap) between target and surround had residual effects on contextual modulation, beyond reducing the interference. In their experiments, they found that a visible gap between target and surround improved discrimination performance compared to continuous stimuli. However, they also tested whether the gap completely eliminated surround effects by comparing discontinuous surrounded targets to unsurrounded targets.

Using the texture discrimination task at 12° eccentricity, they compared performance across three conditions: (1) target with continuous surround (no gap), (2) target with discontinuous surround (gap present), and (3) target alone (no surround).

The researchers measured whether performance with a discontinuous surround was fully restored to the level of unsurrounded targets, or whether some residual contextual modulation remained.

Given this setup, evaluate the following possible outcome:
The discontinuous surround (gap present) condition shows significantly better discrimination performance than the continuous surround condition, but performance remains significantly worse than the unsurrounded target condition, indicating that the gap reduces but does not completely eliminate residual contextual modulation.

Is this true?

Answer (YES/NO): YES